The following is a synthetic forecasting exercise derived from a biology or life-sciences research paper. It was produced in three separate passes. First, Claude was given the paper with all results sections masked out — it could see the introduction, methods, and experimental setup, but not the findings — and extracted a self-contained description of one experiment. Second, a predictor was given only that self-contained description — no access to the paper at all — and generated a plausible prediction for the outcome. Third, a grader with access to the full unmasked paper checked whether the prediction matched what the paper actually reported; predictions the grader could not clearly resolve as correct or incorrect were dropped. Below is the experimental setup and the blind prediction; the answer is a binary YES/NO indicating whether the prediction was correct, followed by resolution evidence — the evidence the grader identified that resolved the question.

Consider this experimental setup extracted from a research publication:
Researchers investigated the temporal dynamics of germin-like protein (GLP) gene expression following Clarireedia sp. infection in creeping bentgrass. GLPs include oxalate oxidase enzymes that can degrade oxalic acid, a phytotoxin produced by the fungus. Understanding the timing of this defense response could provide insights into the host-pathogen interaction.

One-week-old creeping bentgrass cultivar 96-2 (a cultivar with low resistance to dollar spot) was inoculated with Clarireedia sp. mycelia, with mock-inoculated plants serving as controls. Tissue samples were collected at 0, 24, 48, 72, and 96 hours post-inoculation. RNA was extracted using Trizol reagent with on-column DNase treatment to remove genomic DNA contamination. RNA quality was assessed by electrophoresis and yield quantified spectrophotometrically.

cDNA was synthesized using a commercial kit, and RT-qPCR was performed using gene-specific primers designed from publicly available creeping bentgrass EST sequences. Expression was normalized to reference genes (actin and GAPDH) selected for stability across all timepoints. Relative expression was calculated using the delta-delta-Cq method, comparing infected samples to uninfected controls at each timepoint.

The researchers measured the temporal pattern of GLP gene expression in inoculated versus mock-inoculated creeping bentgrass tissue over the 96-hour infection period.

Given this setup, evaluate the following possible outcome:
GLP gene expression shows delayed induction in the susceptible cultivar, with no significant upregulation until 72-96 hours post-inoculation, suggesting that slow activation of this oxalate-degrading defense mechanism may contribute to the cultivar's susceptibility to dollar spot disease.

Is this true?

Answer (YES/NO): NO